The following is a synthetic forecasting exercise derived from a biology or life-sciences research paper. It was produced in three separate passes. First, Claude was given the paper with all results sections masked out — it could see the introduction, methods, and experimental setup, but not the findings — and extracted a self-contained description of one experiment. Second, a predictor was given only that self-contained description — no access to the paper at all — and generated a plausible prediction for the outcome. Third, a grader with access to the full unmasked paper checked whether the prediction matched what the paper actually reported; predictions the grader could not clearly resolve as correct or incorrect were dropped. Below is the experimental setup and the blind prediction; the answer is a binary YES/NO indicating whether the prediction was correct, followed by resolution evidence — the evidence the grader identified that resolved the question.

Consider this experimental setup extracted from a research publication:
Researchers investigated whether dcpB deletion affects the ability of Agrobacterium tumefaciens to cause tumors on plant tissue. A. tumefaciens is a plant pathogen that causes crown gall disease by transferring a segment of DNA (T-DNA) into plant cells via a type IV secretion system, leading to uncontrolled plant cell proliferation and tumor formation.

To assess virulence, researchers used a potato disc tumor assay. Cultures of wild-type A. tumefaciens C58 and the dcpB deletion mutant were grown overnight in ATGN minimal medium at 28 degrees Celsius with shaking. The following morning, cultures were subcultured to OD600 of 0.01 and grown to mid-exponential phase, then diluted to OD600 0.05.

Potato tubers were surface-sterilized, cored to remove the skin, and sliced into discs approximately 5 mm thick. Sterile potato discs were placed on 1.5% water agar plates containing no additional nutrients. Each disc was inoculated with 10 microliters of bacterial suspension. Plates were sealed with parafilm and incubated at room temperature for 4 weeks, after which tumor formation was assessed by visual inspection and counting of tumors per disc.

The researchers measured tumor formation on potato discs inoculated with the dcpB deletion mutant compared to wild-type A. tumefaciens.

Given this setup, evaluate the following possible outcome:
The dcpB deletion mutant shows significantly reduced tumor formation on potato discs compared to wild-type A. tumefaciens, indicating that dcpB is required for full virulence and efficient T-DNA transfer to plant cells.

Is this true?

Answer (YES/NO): NO